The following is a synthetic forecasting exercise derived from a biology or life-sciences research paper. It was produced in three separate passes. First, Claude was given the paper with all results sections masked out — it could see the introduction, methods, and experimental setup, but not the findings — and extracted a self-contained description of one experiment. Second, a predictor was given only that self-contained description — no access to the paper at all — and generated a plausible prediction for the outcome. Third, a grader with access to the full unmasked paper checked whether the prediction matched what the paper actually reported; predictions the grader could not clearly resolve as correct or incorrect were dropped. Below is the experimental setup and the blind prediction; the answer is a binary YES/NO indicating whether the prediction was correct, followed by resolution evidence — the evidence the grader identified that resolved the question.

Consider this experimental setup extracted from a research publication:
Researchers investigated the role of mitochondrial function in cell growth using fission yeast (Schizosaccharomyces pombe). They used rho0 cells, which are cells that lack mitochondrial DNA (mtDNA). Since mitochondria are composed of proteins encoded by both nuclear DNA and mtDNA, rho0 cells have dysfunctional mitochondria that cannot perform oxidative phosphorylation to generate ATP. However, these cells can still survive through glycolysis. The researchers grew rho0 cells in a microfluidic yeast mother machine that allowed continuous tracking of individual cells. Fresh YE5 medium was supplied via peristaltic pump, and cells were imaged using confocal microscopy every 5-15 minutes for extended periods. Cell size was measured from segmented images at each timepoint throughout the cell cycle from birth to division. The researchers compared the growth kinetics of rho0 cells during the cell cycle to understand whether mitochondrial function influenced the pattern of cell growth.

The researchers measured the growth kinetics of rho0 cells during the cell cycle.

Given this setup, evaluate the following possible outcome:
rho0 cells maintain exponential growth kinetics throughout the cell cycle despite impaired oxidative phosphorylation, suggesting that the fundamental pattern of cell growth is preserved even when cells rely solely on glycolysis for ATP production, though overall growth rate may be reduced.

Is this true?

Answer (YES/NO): NO